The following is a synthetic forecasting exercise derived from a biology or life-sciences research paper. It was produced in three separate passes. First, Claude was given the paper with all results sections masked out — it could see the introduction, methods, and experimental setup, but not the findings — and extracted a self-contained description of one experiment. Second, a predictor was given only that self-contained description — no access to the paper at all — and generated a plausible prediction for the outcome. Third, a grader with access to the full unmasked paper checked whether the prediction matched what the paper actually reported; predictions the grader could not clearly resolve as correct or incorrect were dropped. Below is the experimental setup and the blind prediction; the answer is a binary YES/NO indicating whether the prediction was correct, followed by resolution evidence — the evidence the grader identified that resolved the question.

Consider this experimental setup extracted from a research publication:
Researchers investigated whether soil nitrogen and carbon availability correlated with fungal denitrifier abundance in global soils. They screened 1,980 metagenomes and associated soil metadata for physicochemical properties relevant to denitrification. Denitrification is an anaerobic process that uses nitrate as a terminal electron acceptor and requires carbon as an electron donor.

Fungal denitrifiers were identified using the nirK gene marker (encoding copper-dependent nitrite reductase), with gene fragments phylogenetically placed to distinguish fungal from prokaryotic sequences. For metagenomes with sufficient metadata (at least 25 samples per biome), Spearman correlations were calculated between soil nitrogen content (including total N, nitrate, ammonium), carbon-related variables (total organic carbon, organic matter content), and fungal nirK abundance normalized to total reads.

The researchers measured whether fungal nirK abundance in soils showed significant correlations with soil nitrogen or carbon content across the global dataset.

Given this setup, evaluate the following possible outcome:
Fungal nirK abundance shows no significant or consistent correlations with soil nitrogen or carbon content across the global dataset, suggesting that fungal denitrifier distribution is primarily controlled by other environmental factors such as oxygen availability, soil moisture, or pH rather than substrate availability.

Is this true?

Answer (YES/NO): NO